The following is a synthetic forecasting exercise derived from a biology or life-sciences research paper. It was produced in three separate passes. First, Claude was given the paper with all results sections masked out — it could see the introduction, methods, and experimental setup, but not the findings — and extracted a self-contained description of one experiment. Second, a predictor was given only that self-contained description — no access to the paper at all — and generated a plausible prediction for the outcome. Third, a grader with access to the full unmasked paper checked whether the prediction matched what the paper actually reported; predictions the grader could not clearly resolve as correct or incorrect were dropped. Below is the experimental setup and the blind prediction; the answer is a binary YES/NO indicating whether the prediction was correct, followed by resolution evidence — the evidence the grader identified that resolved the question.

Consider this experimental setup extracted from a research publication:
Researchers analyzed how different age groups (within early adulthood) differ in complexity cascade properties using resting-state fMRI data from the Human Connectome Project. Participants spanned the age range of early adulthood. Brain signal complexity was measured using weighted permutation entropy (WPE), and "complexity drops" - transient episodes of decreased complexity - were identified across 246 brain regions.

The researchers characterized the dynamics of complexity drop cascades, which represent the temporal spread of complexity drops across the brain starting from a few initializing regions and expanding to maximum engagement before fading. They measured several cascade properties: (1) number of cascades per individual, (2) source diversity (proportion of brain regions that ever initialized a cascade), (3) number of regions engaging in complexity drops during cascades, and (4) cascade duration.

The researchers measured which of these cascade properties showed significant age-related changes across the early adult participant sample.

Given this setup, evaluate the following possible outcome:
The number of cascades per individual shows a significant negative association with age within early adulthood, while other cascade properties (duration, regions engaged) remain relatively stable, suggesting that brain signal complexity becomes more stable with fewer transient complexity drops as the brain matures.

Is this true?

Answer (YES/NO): YES